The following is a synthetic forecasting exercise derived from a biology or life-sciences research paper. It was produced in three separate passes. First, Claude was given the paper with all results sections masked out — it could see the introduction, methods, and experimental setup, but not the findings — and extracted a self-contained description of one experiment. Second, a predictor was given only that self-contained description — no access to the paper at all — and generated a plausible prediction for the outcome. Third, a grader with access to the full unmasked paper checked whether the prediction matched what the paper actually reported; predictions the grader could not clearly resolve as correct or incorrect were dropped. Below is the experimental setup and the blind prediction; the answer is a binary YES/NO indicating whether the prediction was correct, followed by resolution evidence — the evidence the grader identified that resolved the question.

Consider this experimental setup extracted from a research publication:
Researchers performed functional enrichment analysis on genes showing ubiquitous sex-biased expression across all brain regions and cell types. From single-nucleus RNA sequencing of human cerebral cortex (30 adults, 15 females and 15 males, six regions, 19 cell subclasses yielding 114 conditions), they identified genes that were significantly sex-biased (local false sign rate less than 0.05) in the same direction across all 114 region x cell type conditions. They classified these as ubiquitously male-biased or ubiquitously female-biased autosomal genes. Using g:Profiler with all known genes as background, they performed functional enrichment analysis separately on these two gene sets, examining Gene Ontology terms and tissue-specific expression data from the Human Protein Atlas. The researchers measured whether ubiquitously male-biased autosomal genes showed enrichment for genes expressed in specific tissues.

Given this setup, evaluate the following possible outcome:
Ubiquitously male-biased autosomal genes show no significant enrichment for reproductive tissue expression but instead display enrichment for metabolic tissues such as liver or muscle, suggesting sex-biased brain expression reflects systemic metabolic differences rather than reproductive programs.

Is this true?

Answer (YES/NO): NO